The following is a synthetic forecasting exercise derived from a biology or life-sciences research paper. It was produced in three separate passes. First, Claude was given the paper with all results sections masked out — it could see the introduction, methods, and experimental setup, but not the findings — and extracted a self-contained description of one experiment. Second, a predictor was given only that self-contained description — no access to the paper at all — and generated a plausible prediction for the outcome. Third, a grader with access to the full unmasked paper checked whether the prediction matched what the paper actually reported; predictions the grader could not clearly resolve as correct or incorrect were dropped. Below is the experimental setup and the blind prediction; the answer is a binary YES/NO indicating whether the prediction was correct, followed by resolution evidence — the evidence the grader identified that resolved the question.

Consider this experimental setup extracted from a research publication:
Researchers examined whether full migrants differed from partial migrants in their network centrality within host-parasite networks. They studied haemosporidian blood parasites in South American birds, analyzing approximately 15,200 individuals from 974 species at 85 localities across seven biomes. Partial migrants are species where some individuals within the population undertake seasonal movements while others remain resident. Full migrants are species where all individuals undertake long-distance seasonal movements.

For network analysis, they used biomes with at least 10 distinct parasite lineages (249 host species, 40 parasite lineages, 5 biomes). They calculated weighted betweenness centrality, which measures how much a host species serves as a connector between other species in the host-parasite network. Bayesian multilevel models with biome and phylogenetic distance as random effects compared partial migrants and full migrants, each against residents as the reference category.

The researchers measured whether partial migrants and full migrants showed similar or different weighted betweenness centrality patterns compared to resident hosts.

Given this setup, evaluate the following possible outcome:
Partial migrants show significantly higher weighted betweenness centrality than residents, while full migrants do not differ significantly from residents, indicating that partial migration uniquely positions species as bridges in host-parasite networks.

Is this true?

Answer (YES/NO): NO